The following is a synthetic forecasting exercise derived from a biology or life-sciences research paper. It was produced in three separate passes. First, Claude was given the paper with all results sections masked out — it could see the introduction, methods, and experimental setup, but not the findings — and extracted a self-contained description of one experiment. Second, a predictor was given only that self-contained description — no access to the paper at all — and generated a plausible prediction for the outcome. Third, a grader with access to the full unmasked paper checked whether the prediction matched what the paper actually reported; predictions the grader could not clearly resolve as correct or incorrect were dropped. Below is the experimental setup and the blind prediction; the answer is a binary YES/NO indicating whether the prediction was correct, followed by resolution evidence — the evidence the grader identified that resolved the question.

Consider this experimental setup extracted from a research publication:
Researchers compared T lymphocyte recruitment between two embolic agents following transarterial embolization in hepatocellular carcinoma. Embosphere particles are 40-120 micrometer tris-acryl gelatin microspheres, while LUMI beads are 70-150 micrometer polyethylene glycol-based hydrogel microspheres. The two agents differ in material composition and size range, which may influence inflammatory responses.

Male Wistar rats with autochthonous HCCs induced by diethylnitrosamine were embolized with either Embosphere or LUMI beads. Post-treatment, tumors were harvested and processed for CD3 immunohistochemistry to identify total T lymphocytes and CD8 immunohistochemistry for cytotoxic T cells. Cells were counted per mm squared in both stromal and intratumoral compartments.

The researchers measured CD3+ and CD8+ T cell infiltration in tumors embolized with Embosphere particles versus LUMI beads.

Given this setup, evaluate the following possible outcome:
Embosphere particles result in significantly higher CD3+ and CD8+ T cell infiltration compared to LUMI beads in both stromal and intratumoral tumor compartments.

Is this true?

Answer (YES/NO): NO